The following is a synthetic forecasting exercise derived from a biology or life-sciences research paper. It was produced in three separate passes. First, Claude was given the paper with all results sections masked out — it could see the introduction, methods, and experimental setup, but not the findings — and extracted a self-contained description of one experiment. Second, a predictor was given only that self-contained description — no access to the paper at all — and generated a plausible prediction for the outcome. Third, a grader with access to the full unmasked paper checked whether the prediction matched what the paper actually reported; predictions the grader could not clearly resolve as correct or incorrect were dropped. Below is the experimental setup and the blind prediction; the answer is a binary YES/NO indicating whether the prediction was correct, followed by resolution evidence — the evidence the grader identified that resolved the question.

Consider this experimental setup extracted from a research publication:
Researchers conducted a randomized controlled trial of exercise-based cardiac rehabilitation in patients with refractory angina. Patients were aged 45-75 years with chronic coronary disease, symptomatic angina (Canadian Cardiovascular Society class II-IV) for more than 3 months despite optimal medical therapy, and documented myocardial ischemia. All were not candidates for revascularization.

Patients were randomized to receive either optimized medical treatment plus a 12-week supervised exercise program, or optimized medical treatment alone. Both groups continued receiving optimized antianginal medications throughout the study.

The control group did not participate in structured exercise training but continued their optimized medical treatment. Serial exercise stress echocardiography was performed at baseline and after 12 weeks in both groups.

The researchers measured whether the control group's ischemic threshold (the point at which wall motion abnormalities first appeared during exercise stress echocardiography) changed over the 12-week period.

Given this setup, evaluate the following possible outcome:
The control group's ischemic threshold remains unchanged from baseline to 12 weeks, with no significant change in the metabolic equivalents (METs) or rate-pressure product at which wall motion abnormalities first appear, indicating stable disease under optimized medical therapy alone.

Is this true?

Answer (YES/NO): NO